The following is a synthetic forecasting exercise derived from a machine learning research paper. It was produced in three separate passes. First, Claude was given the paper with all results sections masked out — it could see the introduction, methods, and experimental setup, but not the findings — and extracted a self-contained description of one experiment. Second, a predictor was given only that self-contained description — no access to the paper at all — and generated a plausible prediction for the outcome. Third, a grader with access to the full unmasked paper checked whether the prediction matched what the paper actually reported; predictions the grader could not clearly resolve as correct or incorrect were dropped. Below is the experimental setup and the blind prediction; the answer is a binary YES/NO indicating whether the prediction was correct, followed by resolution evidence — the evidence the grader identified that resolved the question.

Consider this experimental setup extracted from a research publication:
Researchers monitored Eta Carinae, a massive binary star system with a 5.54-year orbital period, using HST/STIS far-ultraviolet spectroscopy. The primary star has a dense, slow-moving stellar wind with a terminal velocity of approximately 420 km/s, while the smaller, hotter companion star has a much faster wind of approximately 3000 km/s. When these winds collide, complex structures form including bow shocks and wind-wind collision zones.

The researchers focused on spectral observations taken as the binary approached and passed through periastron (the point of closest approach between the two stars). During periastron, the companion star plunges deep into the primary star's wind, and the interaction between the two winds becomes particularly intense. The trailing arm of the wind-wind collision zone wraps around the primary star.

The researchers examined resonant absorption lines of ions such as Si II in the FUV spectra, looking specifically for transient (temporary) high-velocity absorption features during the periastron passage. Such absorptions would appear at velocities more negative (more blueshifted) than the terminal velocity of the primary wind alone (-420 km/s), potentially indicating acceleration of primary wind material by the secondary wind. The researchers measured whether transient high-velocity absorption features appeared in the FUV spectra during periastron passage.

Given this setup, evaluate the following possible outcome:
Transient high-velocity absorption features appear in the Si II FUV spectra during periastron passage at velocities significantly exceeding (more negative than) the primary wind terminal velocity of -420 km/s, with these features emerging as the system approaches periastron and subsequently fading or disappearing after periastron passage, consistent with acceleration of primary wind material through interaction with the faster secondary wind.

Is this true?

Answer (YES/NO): YES